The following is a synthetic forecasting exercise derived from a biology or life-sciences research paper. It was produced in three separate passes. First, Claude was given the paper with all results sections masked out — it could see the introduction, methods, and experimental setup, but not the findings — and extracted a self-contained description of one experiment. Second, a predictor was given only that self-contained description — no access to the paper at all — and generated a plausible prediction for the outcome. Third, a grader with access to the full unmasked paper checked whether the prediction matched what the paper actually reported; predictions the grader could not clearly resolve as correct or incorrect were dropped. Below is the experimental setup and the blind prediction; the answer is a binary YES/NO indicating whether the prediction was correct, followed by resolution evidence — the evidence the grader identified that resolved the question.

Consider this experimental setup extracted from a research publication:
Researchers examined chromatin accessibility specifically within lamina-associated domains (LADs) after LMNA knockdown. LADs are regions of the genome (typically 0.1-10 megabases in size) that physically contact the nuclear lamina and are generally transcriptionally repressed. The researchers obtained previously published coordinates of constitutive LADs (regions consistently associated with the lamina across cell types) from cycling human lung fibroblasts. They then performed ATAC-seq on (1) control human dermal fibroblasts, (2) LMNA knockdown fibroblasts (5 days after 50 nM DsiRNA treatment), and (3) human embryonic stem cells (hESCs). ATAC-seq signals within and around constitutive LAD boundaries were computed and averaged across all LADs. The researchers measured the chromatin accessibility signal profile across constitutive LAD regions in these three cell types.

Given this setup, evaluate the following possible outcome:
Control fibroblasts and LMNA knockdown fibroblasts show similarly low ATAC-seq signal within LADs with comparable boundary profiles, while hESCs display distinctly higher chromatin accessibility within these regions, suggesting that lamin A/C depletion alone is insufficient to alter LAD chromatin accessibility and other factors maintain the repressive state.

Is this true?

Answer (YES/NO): NO